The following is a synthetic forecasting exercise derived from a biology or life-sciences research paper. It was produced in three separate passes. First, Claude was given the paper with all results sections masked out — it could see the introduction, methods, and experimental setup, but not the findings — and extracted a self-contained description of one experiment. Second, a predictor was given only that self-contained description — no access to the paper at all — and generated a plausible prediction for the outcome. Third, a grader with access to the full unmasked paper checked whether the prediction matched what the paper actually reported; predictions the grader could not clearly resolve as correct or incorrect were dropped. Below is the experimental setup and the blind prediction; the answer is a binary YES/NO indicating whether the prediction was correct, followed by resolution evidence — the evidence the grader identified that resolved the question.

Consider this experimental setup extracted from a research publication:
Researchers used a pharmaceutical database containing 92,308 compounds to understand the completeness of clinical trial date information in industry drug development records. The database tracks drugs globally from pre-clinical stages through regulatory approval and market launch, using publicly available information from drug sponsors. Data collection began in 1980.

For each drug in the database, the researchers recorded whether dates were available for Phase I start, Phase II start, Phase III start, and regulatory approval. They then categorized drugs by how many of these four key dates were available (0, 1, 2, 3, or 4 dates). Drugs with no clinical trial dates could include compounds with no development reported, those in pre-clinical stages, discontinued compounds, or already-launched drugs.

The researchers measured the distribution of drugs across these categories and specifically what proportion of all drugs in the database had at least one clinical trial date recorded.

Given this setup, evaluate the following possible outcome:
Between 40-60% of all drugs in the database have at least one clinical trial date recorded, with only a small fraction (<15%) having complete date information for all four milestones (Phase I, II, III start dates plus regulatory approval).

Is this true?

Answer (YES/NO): NO